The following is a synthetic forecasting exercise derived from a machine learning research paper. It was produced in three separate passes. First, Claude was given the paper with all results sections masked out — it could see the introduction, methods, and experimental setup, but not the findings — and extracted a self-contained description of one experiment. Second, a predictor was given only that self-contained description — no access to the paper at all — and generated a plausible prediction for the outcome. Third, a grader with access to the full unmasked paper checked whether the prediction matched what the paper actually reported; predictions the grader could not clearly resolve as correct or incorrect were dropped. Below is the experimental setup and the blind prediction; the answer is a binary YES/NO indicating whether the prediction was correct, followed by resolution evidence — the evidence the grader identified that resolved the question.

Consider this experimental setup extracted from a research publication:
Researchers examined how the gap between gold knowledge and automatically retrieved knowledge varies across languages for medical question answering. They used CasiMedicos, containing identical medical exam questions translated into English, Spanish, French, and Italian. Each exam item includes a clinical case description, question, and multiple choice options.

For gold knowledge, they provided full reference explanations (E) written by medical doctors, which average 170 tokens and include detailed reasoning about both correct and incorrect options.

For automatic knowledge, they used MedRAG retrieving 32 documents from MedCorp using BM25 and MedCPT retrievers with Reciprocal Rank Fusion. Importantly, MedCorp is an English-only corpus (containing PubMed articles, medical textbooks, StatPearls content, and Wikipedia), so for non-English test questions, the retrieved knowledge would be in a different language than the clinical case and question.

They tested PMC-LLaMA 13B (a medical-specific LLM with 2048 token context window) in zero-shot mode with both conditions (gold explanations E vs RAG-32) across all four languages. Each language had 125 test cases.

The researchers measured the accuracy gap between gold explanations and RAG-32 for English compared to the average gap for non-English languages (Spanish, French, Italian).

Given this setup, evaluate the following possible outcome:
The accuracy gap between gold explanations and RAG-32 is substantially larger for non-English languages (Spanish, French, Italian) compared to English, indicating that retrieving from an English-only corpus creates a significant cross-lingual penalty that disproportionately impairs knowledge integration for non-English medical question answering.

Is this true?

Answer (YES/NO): YES